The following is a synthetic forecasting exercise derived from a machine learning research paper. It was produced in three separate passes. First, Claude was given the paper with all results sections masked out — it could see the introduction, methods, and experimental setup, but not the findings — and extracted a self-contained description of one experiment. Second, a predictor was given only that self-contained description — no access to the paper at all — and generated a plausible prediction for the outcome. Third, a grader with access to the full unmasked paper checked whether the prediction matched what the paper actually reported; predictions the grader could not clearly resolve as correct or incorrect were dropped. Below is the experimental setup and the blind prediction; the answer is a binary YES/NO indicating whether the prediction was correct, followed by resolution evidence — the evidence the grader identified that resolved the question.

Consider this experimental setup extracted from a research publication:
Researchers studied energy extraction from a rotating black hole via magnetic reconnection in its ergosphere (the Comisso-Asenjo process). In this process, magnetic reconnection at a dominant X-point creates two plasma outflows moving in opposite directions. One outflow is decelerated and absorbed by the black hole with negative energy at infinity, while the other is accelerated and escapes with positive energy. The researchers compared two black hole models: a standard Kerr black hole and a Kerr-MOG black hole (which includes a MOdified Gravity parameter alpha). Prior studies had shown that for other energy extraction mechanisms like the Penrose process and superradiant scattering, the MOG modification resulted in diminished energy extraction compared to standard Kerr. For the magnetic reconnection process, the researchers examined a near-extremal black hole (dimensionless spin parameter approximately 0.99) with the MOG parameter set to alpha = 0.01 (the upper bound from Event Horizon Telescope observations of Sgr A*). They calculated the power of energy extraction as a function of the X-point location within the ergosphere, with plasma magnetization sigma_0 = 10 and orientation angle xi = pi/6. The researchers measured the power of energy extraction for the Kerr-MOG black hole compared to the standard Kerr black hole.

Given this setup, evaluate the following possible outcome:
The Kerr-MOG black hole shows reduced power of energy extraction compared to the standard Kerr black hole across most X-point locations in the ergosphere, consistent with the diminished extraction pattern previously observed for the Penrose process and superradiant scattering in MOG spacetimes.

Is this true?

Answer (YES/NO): NO